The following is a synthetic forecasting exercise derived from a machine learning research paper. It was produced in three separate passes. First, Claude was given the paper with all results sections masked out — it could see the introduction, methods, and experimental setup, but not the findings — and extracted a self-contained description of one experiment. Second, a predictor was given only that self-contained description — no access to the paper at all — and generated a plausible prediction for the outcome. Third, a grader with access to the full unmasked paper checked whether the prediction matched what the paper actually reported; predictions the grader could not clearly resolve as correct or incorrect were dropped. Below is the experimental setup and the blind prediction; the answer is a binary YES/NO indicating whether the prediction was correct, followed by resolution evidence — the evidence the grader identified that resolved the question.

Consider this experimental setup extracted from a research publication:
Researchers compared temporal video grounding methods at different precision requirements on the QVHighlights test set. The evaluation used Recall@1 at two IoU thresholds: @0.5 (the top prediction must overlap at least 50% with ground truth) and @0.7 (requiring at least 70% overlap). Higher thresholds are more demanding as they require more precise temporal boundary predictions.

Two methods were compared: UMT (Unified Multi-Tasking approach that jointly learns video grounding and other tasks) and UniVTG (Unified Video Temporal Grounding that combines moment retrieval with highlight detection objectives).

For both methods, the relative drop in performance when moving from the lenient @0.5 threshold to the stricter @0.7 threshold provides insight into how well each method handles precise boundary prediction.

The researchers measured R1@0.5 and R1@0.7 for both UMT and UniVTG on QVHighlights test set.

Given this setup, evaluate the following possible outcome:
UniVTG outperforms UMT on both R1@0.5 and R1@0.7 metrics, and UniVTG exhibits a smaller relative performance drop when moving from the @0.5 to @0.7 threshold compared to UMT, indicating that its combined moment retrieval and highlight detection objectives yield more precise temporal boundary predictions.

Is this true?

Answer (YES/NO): NO